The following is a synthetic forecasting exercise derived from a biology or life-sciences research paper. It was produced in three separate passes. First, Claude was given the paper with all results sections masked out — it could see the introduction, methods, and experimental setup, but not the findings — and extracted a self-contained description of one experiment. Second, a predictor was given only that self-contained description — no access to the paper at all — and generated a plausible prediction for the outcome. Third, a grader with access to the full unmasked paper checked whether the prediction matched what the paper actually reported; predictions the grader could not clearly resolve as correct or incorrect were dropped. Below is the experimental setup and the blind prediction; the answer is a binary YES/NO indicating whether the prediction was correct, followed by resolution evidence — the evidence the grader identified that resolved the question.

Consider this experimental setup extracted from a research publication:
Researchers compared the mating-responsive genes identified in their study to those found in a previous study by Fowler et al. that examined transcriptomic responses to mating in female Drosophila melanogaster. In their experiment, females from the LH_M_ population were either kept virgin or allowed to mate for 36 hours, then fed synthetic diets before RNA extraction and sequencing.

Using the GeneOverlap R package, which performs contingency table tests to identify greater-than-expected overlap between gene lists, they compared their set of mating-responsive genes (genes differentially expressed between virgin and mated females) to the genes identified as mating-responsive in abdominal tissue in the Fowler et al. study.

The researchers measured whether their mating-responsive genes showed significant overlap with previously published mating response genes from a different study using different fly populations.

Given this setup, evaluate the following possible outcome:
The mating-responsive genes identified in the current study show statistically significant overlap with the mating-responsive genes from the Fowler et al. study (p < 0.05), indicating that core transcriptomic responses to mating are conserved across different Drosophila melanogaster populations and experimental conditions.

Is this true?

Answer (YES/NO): YES